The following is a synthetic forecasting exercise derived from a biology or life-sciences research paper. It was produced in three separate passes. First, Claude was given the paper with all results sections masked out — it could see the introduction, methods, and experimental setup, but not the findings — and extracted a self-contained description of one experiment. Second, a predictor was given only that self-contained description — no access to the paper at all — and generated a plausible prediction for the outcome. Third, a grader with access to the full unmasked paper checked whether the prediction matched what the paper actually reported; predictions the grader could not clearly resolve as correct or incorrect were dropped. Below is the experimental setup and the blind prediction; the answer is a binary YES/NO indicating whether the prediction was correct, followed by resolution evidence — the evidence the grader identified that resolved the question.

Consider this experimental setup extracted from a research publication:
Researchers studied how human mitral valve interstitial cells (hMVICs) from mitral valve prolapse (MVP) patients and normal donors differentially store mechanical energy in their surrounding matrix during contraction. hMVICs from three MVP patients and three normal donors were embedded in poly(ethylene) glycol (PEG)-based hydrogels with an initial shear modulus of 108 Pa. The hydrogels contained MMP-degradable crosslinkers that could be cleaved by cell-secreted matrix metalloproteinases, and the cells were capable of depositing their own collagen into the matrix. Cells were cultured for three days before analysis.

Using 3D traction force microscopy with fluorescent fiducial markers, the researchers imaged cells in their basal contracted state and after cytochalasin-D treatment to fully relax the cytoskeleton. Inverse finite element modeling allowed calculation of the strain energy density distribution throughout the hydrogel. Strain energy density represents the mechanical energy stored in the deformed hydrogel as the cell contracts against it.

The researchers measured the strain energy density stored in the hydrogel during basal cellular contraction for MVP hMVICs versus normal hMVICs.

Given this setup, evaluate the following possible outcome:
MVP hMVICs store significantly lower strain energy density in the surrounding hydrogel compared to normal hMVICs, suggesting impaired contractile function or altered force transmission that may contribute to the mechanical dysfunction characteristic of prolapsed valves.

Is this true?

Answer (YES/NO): YES